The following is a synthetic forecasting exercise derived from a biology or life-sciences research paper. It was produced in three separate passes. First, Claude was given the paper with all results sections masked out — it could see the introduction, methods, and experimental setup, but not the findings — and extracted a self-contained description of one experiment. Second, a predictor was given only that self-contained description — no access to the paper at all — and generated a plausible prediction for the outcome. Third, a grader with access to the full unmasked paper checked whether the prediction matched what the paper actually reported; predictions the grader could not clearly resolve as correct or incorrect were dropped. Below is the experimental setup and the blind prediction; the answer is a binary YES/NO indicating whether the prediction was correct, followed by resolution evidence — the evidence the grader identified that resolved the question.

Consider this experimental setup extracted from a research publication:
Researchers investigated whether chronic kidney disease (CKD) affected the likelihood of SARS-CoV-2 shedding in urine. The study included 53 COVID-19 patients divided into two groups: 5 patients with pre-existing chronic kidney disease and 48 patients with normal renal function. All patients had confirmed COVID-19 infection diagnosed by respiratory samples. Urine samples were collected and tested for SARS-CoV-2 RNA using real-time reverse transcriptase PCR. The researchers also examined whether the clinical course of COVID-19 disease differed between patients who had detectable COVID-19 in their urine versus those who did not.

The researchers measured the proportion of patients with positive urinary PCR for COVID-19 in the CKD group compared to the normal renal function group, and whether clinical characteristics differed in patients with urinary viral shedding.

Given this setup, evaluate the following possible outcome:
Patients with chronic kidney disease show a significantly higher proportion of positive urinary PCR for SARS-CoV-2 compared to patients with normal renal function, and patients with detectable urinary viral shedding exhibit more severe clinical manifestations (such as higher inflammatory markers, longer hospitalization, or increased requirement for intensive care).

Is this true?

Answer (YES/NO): NO